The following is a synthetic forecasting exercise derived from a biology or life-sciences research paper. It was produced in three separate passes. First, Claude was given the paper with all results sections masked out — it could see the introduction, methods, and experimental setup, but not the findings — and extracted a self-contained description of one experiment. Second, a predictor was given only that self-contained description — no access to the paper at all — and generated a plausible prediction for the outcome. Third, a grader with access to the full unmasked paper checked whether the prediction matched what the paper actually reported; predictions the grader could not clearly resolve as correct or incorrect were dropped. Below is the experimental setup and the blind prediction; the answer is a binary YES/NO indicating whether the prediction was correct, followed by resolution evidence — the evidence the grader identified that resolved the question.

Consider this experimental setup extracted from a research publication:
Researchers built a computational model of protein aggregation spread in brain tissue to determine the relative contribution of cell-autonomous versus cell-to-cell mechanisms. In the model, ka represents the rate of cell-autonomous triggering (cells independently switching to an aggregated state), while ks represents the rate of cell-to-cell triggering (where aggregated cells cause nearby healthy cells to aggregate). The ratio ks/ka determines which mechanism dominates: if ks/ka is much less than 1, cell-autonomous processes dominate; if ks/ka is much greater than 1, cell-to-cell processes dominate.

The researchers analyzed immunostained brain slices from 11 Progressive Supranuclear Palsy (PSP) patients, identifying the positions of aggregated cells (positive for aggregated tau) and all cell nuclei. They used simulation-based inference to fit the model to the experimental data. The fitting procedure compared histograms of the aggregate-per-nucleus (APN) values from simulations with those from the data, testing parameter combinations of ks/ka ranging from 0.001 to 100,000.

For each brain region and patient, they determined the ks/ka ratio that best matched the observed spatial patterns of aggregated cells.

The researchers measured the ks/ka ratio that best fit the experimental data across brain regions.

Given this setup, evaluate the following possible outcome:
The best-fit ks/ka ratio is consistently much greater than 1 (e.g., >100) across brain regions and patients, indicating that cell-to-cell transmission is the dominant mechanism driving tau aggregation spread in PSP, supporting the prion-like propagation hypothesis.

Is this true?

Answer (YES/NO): YES